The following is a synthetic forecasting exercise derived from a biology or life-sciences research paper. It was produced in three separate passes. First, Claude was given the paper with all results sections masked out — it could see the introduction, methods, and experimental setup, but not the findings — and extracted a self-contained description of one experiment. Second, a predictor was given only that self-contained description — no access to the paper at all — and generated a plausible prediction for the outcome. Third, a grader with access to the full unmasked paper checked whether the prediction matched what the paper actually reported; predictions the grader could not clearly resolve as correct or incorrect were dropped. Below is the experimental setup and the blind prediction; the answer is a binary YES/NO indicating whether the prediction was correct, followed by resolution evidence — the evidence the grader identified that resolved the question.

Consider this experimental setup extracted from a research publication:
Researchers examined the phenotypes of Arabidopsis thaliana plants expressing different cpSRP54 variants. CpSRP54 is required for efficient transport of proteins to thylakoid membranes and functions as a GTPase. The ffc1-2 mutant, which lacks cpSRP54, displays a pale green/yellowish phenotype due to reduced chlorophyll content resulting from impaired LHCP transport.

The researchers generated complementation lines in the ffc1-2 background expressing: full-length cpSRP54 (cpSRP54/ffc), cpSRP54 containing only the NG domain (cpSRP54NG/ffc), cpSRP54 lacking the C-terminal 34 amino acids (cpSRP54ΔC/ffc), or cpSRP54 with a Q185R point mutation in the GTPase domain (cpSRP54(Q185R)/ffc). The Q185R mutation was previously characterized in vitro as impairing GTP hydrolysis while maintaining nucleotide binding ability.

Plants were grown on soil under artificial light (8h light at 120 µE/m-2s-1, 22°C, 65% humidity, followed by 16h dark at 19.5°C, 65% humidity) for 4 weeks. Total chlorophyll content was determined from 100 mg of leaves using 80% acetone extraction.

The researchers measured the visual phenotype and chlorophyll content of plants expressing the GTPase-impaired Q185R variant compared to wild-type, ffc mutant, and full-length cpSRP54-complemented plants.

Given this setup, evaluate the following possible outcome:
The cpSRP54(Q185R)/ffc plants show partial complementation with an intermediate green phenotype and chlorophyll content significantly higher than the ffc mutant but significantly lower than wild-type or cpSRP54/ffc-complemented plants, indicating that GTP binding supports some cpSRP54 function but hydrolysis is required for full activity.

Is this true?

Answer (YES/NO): NO